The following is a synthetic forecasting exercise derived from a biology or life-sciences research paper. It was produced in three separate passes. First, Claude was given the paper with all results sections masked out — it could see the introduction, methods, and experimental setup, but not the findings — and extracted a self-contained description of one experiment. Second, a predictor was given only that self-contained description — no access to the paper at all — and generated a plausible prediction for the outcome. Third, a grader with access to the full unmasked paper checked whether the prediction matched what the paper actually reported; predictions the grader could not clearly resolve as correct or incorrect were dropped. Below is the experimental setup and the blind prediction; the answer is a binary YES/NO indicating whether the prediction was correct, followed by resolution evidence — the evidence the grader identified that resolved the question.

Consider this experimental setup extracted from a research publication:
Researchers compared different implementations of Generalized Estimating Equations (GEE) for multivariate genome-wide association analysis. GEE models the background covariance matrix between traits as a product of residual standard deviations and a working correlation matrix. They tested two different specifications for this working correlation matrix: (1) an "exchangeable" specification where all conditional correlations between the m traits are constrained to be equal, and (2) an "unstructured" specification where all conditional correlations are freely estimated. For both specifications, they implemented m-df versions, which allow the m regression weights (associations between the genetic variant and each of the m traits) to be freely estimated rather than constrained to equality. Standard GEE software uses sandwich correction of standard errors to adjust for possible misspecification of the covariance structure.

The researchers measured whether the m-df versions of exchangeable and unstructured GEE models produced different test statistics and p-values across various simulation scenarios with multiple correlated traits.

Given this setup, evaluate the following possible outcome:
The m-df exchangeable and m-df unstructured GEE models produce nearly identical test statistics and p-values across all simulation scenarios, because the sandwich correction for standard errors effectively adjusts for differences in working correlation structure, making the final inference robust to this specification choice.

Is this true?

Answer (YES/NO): YES